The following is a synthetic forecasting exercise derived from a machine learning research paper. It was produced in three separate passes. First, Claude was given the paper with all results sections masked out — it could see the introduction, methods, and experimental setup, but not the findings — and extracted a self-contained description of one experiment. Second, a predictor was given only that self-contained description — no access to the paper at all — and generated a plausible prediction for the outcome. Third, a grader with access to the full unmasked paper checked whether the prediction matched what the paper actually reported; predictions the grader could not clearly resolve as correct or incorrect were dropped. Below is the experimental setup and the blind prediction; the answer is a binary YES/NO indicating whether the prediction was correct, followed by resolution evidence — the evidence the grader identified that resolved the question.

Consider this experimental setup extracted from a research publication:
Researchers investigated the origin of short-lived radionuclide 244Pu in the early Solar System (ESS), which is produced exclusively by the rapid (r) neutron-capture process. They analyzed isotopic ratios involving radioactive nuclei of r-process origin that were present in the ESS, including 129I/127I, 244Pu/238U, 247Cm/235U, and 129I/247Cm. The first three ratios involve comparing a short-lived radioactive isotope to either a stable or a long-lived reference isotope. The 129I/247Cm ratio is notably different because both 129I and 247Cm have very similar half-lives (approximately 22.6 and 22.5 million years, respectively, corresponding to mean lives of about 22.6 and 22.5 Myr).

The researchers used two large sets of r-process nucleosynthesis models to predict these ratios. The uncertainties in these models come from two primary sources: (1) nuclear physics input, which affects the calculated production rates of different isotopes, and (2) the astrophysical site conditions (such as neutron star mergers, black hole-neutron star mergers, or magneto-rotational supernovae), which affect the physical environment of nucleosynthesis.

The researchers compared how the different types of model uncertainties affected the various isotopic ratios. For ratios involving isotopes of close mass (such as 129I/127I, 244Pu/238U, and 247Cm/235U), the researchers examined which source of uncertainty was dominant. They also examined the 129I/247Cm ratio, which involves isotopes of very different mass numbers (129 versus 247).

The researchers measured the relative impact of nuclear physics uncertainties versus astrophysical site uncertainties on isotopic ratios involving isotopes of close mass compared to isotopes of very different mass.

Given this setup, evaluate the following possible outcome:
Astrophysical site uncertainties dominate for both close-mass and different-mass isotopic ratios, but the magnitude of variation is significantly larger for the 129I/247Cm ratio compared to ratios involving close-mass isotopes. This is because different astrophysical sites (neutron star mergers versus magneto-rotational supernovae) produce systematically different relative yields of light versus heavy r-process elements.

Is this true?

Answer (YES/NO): NO